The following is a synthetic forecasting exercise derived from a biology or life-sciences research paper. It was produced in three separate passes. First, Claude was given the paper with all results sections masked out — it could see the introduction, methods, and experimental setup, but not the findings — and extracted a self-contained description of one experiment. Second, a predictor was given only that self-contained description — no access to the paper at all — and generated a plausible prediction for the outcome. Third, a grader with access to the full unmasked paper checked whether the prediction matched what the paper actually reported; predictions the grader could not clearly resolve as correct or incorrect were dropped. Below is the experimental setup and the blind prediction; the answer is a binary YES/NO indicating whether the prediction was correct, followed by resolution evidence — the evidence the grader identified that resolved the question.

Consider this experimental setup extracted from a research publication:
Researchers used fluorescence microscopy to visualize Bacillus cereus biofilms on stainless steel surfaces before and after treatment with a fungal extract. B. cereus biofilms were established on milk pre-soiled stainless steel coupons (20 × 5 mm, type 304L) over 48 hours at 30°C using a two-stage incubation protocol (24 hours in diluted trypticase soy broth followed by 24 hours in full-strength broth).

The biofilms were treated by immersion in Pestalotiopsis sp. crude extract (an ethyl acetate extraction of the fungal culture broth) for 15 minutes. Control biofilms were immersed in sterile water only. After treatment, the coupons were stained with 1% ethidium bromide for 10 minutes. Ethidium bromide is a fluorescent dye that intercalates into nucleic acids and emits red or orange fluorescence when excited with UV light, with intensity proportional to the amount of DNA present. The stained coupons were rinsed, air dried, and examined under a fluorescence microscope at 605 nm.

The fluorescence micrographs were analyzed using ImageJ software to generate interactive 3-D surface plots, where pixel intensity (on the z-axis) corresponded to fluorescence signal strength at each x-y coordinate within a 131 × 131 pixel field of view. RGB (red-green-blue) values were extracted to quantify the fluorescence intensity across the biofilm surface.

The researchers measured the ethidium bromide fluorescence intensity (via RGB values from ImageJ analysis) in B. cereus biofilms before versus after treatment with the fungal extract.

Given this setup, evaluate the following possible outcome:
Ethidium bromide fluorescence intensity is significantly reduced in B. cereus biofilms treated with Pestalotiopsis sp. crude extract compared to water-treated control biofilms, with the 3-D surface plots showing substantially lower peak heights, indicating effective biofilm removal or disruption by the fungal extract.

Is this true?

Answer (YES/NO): YES